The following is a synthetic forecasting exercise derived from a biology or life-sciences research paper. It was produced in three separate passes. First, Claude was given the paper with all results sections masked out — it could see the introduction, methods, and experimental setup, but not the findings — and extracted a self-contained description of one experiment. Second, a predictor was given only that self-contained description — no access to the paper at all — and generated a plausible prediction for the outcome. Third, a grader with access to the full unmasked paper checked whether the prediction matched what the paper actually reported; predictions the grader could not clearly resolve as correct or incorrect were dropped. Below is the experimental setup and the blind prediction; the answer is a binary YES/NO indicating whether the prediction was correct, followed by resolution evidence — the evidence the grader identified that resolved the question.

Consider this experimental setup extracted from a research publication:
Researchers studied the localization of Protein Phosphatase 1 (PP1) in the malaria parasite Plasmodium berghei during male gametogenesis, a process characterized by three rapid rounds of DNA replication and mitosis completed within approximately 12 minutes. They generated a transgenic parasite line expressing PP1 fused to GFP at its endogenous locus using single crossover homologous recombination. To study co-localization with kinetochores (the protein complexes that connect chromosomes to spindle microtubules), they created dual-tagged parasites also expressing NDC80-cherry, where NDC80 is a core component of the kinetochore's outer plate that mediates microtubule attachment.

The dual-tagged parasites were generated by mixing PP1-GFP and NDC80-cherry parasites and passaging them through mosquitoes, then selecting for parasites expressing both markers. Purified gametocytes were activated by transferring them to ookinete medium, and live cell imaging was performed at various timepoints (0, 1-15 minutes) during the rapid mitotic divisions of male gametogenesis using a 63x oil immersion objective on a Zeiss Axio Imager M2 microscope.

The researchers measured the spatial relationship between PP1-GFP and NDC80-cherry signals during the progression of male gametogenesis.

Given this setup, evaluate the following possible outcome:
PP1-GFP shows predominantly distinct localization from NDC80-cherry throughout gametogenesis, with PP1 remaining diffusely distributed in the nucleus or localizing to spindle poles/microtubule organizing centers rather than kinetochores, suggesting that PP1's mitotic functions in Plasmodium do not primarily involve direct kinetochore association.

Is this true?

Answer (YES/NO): NO